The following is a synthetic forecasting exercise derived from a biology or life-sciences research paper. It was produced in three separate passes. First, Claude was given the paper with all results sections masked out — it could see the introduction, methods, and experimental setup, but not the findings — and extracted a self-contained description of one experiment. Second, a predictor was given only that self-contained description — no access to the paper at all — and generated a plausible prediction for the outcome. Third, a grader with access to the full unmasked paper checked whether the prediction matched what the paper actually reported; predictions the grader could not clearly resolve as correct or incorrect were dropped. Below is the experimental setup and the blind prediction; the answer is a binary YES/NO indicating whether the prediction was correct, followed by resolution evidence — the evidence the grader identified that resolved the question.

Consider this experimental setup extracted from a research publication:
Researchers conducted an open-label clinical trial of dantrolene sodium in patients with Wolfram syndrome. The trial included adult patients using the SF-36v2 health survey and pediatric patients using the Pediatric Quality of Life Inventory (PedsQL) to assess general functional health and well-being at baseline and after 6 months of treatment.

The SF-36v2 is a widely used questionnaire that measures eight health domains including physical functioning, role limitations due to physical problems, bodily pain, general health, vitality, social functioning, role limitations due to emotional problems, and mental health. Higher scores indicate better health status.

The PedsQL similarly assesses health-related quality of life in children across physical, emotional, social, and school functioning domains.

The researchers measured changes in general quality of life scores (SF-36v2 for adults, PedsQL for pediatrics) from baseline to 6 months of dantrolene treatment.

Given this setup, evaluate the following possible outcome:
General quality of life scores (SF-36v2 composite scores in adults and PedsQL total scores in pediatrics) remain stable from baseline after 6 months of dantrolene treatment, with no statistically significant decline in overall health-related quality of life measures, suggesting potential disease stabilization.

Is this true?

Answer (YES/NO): YES